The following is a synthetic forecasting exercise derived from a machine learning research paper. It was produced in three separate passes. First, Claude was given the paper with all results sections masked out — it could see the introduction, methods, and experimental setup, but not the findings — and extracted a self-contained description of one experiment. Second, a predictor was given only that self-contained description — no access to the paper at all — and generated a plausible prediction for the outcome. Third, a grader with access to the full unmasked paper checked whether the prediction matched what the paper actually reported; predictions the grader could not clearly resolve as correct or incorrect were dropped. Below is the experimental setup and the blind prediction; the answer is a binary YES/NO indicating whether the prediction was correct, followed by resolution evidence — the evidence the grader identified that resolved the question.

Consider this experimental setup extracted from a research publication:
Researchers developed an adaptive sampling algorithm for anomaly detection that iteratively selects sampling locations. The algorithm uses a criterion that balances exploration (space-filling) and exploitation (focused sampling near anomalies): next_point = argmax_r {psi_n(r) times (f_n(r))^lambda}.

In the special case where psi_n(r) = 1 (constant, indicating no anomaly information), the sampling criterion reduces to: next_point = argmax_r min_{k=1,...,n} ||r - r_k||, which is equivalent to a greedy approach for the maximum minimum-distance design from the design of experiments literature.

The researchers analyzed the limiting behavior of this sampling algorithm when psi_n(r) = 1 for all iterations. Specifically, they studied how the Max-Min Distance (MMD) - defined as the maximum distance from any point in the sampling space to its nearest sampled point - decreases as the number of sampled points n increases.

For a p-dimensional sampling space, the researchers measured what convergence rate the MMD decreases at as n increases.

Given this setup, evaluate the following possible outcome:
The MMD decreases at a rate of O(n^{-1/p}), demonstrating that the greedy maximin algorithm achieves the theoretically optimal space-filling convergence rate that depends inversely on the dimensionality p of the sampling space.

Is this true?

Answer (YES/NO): YES